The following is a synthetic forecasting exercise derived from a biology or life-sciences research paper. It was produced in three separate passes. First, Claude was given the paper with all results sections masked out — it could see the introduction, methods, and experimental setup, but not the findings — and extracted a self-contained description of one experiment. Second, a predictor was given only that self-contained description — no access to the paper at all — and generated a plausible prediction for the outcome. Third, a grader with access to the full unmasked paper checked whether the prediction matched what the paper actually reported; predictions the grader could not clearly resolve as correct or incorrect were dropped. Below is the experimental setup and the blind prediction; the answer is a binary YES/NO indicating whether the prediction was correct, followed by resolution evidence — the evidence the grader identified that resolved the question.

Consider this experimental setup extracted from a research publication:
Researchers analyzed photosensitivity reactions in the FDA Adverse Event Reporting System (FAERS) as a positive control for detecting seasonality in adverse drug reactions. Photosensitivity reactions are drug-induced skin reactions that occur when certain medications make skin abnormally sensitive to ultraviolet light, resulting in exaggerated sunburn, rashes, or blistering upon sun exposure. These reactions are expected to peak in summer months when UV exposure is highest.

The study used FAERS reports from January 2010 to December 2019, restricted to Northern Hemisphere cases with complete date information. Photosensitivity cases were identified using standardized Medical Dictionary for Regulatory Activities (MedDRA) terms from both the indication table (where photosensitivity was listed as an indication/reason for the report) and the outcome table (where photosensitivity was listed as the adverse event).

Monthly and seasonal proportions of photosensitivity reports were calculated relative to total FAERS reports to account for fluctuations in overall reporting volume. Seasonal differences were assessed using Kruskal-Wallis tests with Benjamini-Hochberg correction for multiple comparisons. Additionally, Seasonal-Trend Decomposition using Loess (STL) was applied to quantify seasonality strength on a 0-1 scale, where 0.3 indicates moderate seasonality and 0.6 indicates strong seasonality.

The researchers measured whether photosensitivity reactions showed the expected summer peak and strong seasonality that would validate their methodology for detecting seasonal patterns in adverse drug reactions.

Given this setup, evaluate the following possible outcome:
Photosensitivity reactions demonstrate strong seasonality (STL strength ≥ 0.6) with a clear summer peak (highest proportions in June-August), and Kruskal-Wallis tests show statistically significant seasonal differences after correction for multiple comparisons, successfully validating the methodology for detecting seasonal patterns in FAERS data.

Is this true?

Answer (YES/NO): YES